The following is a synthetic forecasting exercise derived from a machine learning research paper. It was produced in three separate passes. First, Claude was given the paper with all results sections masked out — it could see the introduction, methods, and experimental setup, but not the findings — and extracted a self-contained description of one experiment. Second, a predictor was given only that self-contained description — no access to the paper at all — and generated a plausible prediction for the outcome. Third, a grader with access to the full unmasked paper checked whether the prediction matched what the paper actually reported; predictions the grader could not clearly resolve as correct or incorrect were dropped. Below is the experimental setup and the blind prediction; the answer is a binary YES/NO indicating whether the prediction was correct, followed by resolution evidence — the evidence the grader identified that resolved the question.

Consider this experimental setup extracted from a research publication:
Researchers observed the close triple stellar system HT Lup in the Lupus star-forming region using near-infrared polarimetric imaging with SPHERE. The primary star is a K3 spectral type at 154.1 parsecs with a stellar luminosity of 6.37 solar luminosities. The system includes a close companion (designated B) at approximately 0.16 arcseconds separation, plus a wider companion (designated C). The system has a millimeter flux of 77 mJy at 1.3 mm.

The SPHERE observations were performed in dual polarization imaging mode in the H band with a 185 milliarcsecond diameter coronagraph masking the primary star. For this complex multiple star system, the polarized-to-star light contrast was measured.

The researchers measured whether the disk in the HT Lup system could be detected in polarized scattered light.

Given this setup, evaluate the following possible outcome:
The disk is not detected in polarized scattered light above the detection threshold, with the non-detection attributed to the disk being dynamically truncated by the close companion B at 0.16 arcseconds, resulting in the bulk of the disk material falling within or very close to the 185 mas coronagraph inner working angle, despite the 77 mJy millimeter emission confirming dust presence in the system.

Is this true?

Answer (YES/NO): NO